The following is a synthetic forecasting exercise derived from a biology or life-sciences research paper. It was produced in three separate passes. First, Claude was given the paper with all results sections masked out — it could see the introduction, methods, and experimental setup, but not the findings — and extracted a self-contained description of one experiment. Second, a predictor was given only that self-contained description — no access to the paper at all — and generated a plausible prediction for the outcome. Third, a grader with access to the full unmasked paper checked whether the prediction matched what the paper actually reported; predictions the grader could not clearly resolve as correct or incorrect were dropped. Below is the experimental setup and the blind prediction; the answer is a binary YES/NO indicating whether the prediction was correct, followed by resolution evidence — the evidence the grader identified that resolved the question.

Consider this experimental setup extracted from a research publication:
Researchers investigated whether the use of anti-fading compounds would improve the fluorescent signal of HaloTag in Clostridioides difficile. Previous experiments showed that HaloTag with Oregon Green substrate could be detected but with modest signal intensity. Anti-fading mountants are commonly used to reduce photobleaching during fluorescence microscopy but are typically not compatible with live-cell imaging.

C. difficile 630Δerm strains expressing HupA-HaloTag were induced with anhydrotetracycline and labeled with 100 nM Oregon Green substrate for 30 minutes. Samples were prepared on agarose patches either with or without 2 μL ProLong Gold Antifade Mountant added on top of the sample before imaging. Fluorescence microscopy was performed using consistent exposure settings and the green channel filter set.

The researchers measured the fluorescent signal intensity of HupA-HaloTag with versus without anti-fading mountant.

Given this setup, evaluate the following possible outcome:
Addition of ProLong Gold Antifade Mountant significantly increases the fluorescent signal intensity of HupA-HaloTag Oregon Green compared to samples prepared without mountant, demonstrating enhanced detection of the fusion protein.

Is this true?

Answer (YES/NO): YES